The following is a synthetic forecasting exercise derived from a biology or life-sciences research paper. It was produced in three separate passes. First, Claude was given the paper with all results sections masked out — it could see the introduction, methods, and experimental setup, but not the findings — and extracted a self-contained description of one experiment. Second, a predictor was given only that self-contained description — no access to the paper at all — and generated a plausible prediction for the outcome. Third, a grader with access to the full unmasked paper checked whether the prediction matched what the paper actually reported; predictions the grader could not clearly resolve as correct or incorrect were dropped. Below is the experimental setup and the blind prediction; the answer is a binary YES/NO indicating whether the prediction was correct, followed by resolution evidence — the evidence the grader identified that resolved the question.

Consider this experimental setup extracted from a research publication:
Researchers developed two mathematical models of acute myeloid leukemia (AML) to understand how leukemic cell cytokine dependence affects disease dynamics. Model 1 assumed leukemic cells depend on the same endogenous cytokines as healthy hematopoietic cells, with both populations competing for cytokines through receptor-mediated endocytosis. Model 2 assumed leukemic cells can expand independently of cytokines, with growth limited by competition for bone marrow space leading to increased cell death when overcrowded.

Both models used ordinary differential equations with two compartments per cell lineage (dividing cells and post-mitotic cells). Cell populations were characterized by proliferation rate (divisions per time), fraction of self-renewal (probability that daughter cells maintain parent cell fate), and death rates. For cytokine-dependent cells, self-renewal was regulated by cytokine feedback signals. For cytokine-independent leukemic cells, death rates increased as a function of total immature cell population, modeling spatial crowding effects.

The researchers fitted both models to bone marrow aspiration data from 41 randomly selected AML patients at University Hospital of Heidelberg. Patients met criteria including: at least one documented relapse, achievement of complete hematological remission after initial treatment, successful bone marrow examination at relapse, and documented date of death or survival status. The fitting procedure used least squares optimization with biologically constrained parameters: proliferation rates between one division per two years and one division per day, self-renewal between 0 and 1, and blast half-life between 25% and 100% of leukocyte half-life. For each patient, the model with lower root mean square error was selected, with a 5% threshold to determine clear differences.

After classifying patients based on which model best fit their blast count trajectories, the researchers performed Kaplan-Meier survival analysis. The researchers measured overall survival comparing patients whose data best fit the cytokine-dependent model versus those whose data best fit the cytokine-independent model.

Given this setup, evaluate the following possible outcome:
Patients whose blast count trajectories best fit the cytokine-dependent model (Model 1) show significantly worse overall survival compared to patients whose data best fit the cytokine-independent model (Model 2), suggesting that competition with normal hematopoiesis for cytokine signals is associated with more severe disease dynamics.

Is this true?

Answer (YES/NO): NO